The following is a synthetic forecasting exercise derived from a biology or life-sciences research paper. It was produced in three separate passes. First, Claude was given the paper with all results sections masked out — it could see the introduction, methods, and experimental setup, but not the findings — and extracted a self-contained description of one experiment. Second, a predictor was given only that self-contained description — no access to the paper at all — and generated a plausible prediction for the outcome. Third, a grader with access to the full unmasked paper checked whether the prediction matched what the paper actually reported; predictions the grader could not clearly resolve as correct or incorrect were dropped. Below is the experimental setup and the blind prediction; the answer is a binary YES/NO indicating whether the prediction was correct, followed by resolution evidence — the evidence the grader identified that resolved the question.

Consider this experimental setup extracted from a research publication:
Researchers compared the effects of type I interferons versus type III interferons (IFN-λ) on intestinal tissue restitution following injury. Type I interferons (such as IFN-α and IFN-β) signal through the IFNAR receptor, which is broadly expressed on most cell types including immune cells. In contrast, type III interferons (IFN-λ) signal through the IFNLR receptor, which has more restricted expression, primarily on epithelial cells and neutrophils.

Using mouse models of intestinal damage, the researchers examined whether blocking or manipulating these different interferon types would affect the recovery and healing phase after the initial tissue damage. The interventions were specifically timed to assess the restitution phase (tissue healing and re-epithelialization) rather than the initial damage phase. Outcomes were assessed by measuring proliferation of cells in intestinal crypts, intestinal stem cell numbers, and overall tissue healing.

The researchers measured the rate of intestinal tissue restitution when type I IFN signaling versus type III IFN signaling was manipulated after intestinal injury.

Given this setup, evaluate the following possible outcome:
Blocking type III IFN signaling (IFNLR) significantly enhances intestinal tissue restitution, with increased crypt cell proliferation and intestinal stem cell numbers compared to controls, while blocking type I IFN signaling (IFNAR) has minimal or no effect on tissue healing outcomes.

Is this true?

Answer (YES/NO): YES